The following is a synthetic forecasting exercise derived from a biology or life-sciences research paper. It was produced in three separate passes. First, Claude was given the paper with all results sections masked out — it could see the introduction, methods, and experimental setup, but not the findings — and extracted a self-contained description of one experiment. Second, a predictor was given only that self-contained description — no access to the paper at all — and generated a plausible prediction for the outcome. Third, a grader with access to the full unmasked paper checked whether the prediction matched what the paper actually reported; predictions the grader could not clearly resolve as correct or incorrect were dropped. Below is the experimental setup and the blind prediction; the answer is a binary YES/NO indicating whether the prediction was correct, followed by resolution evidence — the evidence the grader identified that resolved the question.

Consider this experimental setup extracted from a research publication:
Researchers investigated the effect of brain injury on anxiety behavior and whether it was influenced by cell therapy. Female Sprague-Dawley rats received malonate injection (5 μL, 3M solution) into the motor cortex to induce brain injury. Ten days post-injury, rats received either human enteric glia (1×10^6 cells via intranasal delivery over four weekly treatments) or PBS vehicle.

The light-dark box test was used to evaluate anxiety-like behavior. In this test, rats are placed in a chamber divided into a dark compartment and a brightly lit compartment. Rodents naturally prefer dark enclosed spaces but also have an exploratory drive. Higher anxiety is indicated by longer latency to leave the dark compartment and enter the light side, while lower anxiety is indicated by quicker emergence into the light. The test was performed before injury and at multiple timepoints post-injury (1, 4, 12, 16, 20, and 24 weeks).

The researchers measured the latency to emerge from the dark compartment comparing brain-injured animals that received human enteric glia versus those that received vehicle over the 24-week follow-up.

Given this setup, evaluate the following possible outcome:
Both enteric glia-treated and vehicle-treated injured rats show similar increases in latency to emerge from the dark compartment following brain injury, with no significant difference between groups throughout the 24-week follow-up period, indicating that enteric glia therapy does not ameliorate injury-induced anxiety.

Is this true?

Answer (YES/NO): YES